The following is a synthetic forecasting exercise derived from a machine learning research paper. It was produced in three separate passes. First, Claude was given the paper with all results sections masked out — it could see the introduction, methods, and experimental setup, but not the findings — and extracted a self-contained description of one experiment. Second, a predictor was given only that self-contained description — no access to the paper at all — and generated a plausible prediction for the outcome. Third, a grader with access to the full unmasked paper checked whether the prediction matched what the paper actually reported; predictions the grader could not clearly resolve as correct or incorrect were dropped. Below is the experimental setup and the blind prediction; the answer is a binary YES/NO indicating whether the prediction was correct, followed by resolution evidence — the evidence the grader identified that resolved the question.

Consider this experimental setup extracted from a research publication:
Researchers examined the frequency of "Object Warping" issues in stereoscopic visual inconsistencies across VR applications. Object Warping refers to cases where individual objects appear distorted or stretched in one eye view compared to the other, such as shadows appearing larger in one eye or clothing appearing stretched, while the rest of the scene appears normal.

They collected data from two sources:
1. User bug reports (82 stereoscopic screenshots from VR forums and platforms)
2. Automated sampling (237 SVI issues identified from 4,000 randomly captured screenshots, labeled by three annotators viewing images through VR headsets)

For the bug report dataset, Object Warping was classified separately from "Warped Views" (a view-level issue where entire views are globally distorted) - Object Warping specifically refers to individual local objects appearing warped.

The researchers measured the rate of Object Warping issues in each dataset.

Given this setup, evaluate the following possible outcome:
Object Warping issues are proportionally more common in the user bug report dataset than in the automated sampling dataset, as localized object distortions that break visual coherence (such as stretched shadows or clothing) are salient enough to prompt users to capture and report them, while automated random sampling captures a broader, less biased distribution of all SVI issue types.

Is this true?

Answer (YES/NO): NO